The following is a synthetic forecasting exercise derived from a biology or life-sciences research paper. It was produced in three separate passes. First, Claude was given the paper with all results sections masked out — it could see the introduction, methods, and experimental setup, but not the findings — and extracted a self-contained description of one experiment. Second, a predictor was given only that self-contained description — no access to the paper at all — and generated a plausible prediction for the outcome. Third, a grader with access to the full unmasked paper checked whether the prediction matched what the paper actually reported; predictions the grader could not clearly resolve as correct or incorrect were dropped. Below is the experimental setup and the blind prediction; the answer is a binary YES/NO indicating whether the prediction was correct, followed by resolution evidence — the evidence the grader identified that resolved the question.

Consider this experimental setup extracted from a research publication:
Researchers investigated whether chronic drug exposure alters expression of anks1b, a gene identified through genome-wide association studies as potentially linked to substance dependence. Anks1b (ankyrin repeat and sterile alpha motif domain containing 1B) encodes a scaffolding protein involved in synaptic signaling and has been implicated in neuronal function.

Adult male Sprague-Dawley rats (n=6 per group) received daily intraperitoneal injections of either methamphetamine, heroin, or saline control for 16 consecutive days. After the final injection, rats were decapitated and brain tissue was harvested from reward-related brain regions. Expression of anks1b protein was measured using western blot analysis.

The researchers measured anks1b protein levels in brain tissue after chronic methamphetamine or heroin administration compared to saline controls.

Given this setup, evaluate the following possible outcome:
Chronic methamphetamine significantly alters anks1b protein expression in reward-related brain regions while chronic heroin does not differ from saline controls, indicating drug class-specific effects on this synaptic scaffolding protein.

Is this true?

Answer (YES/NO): NO